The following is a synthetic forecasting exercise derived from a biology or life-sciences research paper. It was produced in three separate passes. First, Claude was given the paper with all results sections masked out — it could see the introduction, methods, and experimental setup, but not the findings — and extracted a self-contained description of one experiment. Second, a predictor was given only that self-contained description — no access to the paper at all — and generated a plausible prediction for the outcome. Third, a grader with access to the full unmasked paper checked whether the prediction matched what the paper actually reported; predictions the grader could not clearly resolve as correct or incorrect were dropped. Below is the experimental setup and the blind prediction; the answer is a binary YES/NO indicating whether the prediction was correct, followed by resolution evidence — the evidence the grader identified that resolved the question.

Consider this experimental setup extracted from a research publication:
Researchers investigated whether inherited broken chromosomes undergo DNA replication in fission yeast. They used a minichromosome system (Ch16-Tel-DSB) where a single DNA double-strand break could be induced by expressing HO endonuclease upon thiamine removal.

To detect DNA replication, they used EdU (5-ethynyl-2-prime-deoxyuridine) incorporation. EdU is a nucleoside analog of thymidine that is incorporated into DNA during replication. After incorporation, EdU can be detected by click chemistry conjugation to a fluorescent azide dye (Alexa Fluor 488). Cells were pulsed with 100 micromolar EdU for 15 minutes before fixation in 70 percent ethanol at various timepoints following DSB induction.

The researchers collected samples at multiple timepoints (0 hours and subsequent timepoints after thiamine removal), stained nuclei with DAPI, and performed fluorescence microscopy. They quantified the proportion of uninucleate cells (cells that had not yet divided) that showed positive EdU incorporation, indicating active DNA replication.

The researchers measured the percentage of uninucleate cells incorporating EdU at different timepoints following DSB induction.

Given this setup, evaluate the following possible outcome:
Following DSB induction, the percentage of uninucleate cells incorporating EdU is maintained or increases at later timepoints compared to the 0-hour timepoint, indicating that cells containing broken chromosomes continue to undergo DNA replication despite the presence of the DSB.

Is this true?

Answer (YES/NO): YES